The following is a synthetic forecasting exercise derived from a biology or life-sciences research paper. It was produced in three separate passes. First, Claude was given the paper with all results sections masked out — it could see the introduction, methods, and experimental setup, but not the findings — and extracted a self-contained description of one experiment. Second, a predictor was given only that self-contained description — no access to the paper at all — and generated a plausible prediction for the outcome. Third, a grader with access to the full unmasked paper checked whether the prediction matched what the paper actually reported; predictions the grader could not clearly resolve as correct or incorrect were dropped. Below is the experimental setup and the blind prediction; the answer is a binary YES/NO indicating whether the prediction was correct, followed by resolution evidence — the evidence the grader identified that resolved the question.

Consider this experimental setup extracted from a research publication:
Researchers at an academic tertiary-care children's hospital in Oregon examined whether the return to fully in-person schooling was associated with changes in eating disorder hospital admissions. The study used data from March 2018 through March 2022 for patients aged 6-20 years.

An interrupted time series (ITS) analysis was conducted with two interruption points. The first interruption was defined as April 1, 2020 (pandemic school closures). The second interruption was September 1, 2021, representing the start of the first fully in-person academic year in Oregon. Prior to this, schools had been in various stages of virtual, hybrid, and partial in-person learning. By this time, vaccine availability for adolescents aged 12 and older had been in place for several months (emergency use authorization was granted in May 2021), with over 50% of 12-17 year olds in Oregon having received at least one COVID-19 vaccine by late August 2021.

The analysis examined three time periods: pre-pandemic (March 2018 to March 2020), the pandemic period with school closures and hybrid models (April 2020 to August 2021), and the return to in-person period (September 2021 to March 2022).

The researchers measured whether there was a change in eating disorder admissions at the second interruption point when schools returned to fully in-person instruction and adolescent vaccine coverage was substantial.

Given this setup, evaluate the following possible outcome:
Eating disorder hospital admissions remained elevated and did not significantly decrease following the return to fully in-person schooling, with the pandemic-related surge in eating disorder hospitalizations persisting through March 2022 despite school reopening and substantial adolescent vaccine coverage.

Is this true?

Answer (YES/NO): YES